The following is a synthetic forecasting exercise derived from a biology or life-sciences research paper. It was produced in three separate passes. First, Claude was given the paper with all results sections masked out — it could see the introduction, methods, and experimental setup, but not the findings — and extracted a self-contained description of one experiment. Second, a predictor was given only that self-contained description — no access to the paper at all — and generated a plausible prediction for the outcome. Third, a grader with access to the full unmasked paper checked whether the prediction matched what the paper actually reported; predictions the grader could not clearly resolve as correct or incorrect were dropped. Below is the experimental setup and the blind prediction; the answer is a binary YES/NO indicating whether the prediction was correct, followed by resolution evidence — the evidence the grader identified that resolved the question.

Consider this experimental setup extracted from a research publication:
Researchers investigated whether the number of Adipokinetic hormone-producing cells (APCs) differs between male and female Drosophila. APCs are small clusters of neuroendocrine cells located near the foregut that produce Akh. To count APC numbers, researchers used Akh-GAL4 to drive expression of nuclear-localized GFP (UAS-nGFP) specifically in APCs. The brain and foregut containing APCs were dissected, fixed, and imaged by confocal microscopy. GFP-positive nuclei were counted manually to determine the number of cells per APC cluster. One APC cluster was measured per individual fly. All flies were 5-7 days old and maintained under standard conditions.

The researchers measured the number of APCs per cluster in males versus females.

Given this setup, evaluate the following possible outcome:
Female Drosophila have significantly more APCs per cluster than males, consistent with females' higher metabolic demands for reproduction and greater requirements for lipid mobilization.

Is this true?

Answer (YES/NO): NO